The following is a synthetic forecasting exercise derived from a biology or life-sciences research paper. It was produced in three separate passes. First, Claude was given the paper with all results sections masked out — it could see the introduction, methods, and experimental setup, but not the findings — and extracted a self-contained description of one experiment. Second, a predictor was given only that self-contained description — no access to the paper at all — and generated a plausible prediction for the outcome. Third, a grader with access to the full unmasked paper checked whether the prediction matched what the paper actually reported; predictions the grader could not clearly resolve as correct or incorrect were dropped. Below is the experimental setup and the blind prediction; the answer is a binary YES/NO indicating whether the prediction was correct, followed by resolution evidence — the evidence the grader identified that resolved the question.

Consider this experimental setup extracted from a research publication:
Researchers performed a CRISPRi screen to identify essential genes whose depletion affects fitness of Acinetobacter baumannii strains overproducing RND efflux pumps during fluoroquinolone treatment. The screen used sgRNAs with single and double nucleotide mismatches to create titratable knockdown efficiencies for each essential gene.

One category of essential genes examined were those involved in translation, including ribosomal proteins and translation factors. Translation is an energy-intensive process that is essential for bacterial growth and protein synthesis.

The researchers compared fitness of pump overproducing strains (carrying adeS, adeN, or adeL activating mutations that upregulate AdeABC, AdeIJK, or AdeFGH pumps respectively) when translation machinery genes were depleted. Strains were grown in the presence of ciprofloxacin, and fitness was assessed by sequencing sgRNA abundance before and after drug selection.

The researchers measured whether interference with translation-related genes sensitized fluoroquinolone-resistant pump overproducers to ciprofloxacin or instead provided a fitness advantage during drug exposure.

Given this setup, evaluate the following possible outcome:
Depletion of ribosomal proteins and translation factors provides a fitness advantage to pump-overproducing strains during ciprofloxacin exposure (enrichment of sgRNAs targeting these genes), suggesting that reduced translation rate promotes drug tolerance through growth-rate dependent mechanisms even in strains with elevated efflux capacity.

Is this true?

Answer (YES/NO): YES